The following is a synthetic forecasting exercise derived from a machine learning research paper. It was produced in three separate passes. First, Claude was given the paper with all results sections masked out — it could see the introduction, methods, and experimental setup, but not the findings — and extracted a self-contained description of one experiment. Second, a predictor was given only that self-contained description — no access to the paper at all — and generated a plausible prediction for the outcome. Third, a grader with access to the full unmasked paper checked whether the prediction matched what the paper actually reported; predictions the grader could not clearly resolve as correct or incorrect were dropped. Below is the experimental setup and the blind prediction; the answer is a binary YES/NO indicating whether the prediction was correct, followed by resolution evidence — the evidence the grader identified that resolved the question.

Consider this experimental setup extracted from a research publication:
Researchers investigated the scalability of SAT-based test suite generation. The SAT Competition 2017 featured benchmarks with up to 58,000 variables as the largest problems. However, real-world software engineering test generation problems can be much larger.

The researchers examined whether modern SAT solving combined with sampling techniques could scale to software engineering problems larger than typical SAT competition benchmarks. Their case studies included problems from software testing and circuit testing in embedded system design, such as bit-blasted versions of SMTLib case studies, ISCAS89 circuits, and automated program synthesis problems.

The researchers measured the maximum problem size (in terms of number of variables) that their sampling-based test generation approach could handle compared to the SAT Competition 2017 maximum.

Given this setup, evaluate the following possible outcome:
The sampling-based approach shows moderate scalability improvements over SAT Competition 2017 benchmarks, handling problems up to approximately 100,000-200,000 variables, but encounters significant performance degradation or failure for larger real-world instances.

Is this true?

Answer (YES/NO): NO